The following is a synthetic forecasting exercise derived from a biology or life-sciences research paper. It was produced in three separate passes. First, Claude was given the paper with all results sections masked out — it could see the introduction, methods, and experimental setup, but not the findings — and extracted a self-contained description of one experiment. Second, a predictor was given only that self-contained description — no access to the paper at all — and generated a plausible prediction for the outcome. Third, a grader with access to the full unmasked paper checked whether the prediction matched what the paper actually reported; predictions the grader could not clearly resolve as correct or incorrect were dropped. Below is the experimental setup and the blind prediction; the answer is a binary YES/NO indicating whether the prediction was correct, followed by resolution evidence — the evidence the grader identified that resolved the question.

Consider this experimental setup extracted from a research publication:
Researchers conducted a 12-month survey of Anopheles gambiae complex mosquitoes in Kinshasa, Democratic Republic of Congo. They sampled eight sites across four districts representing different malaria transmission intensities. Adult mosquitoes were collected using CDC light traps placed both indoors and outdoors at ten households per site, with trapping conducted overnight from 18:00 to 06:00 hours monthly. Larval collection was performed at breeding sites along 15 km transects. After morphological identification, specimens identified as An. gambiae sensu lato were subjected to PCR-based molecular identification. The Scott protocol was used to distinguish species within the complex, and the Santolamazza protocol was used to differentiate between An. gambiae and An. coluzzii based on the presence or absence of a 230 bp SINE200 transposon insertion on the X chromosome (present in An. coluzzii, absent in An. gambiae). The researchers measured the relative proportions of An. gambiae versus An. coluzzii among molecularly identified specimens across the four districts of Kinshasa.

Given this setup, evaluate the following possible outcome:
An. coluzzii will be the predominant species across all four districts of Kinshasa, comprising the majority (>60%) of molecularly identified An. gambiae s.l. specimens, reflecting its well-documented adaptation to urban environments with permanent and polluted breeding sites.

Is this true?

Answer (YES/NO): NO